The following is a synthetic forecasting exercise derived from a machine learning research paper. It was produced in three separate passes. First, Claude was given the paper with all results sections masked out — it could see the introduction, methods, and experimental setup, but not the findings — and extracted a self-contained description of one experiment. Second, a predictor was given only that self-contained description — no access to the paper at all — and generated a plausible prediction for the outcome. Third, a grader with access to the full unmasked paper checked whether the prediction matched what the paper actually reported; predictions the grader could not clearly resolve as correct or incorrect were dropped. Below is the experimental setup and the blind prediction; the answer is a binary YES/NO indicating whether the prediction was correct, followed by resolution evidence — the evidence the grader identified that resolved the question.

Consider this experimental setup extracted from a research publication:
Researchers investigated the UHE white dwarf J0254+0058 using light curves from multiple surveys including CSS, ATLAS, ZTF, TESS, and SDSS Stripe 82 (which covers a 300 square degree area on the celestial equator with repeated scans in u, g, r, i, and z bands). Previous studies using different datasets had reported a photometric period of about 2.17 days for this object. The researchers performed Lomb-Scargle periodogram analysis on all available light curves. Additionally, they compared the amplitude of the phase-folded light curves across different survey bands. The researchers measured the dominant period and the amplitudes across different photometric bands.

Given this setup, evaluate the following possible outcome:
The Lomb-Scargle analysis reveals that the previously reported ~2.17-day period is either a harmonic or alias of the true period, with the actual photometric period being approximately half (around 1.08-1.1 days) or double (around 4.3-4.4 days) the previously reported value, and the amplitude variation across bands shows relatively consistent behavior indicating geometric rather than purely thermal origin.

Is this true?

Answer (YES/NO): YES